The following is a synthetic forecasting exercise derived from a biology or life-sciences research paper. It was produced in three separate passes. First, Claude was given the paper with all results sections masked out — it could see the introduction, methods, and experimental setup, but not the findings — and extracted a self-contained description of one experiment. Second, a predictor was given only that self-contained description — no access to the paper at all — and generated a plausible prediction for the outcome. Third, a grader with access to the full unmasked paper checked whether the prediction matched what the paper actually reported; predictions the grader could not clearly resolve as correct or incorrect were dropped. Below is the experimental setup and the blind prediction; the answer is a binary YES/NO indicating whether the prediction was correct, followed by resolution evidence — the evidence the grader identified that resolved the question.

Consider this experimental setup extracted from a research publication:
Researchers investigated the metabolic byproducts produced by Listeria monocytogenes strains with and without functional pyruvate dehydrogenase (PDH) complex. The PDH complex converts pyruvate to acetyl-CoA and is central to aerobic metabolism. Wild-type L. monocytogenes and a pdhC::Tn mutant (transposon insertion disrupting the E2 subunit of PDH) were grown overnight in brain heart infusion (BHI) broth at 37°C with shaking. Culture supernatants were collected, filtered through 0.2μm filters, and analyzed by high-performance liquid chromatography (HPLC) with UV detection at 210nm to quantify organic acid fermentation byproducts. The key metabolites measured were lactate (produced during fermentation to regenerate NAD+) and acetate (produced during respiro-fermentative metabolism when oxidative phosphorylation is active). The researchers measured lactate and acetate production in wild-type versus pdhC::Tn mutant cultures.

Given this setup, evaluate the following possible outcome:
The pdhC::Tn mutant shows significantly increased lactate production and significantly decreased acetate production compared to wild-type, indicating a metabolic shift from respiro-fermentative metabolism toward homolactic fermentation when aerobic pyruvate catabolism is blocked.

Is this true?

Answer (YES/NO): YES